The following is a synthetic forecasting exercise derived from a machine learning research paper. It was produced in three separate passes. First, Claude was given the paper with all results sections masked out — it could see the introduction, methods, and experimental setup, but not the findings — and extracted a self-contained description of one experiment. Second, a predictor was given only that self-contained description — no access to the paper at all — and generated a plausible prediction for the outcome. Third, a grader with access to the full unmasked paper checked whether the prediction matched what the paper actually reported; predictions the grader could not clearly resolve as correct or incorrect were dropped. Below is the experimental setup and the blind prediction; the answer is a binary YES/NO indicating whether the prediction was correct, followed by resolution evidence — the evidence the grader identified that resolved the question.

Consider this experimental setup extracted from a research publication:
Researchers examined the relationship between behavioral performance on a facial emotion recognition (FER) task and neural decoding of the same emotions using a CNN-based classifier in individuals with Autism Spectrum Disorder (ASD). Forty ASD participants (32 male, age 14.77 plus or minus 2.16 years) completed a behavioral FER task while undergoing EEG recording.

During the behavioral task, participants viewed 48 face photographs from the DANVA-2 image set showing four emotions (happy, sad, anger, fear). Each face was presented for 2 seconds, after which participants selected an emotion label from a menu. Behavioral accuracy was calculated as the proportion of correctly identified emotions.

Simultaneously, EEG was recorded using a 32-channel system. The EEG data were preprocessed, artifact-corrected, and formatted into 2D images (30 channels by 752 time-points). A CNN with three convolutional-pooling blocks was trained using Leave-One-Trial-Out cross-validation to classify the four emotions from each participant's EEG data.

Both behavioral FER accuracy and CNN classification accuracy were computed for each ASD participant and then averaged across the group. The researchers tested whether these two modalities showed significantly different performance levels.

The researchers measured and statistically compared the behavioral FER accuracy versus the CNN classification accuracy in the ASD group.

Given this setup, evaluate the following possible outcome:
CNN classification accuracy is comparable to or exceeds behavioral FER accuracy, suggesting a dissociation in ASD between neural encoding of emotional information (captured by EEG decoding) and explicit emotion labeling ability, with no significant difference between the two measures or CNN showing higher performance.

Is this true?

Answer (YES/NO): YES